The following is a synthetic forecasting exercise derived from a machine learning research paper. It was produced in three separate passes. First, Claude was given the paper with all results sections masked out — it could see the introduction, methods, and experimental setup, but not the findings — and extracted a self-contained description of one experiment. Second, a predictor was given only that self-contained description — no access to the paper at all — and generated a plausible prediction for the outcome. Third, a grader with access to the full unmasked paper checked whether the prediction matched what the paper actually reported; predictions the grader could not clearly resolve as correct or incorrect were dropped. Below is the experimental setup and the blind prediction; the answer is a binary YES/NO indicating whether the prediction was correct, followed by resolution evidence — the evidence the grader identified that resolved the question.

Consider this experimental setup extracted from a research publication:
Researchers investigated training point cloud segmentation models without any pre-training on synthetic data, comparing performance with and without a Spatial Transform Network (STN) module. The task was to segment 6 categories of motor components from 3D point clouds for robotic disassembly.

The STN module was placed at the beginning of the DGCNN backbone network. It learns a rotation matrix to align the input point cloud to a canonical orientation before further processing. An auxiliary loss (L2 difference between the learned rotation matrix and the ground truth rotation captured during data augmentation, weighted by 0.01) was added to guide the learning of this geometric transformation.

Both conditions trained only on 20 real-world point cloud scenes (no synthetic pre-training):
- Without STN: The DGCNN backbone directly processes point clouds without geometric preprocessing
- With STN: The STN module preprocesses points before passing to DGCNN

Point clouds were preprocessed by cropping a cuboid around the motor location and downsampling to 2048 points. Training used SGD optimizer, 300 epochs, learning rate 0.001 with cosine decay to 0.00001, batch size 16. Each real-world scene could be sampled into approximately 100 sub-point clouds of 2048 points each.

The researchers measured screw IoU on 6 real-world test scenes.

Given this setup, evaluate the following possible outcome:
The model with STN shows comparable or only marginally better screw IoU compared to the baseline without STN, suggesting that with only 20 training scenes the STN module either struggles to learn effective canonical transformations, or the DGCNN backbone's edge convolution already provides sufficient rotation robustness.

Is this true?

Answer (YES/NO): NO